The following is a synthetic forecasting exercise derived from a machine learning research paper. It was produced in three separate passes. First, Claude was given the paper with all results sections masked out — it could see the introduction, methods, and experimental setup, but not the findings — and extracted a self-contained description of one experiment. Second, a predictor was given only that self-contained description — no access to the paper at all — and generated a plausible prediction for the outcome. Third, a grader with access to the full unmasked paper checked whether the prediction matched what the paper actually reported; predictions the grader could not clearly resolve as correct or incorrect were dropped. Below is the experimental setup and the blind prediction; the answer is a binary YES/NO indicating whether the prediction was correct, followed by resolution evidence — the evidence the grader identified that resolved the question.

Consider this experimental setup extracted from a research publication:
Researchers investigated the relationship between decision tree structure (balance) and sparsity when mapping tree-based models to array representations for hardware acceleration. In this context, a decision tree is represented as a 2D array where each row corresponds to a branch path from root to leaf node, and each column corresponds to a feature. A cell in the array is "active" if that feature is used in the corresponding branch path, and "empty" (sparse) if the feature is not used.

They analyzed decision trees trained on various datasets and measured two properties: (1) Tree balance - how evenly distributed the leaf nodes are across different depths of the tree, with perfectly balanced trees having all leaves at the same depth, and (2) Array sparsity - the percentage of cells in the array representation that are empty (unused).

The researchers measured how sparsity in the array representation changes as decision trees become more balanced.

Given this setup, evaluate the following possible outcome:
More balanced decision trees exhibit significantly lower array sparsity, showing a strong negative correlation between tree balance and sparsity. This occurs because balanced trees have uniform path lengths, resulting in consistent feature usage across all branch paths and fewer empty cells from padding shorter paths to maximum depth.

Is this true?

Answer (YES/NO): NO